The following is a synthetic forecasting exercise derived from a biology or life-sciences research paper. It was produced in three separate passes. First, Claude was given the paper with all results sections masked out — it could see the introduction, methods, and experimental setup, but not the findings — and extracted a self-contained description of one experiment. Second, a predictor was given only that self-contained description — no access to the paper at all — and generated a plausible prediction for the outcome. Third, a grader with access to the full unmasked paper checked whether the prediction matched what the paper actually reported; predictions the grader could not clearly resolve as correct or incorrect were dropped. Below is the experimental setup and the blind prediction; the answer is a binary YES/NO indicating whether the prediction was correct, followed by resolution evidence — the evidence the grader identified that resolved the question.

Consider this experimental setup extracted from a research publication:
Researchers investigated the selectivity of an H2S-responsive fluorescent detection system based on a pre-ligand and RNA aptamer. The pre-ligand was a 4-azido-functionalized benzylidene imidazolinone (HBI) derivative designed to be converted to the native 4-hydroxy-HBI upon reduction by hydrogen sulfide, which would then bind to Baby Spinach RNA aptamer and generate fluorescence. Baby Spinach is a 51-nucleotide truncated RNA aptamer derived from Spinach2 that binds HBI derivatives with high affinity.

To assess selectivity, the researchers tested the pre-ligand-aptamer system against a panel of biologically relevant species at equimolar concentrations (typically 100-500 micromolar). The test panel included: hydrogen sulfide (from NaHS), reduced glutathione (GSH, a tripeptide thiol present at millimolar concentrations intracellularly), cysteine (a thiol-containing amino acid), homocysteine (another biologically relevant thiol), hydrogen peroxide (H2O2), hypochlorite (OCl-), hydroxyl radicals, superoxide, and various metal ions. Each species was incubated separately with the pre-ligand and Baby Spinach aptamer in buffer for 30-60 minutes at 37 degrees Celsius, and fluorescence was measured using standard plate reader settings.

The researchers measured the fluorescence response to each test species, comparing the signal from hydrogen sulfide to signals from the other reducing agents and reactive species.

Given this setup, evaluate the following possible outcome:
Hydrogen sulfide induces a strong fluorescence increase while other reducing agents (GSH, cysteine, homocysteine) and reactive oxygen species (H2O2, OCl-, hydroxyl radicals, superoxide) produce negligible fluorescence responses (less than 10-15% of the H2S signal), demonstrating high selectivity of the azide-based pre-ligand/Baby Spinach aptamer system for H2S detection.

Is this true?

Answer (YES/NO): NO